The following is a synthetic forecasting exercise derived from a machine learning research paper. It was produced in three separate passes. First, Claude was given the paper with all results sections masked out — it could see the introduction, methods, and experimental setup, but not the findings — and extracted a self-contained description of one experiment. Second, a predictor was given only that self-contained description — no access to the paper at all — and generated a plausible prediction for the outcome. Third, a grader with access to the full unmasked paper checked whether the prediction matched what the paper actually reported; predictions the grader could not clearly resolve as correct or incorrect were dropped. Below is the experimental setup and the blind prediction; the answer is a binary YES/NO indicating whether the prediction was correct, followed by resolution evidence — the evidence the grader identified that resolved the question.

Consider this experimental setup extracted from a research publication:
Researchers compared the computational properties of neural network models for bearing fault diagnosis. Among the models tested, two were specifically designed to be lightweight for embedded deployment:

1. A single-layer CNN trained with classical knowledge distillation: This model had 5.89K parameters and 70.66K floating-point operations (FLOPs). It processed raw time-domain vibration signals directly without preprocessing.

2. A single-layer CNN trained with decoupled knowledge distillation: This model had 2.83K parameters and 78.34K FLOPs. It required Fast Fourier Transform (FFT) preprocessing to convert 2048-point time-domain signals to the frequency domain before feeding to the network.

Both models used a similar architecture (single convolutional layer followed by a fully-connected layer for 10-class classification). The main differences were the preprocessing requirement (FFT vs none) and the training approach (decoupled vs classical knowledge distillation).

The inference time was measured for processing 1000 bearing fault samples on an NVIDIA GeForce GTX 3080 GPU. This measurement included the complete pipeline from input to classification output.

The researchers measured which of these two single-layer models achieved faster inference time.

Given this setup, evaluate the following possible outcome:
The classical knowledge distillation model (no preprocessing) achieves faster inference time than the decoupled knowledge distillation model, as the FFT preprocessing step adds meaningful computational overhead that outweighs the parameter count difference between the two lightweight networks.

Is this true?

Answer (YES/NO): YES